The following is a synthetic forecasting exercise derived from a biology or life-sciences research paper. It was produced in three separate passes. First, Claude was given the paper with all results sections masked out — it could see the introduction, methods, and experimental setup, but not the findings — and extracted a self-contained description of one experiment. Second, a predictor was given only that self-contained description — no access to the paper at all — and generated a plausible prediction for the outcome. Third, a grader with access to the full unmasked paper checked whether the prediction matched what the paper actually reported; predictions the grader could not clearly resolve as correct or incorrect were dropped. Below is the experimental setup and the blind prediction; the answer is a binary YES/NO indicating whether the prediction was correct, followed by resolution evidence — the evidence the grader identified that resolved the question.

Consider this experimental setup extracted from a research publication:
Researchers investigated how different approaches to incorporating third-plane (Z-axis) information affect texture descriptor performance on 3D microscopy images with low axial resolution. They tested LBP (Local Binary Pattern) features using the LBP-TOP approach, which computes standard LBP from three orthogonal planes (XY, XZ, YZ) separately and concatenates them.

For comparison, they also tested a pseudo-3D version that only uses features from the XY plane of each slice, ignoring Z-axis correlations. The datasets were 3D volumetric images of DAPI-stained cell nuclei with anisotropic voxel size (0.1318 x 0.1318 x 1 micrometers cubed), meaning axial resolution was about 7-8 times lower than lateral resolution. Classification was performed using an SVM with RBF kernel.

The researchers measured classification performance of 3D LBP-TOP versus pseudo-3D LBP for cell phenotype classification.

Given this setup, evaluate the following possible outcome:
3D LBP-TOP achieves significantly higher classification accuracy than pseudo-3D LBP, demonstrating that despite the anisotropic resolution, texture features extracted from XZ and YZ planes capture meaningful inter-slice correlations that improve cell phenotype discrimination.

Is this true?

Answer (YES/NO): YES